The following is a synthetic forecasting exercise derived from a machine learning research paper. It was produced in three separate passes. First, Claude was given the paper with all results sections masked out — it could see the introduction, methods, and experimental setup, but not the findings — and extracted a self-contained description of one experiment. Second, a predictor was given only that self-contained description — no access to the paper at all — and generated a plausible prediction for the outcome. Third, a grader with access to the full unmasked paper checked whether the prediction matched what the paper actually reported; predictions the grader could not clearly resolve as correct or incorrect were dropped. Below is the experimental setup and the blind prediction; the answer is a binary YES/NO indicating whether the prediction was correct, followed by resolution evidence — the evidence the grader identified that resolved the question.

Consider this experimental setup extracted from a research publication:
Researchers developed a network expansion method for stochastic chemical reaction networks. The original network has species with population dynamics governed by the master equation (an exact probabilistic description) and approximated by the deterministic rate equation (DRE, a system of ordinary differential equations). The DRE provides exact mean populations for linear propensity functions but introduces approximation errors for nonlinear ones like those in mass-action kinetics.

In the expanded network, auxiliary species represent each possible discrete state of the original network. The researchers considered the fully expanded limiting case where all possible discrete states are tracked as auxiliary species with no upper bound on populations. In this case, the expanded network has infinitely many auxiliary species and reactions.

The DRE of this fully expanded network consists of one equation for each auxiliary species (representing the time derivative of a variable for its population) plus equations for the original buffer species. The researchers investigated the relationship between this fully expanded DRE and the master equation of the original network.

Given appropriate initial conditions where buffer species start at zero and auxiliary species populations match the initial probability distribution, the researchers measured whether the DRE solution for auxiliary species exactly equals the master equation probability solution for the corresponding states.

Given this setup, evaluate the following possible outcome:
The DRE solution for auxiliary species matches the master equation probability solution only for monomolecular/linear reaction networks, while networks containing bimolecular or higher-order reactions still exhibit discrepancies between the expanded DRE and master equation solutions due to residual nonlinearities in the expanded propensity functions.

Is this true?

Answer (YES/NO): NO